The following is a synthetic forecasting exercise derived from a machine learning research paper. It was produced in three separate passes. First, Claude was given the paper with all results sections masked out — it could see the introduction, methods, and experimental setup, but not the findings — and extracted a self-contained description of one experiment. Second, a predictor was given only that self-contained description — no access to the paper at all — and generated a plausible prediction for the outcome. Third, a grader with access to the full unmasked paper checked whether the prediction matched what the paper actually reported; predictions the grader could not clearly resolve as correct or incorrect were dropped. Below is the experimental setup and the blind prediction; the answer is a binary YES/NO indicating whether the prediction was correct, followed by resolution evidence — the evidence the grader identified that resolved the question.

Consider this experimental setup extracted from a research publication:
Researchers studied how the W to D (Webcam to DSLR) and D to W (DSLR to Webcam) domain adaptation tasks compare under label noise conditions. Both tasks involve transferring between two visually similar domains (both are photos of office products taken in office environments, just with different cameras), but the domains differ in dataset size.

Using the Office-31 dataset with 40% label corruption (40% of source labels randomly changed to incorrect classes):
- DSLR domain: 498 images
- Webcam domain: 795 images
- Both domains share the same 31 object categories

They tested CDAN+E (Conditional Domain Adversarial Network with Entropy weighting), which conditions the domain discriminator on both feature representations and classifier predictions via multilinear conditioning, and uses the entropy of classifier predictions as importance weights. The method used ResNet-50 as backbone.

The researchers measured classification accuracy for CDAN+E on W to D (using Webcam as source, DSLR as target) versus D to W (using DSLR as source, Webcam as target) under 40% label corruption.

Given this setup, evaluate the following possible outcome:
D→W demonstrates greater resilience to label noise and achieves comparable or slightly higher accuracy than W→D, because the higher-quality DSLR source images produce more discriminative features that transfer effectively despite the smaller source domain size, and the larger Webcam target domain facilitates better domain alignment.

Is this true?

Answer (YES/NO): NO